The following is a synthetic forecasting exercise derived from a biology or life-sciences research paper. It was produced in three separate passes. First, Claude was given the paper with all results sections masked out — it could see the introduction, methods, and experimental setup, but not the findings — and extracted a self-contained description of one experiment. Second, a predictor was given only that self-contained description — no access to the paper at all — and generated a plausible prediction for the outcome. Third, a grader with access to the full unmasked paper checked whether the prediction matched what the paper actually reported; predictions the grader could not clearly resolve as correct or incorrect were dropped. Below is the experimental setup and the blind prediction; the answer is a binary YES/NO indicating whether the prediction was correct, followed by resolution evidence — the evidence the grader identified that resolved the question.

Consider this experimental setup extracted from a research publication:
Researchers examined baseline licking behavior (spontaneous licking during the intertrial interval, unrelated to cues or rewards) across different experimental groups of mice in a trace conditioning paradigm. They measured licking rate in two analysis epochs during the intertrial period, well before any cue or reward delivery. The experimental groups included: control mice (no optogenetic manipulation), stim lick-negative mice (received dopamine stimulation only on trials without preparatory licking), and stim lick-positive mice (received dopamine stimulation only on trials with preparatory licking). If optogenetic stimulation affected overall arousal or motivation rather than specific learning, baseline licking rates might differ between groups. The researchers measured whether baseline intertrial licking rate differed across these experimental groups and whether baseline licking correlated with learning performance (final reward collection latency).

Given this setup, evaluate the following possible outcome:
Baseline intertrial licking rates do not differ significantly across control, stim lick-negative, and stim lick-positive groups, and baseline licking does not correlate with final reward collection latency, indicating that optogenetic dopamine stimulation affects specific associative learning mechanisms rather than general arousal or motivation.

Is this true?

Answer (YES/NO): YES